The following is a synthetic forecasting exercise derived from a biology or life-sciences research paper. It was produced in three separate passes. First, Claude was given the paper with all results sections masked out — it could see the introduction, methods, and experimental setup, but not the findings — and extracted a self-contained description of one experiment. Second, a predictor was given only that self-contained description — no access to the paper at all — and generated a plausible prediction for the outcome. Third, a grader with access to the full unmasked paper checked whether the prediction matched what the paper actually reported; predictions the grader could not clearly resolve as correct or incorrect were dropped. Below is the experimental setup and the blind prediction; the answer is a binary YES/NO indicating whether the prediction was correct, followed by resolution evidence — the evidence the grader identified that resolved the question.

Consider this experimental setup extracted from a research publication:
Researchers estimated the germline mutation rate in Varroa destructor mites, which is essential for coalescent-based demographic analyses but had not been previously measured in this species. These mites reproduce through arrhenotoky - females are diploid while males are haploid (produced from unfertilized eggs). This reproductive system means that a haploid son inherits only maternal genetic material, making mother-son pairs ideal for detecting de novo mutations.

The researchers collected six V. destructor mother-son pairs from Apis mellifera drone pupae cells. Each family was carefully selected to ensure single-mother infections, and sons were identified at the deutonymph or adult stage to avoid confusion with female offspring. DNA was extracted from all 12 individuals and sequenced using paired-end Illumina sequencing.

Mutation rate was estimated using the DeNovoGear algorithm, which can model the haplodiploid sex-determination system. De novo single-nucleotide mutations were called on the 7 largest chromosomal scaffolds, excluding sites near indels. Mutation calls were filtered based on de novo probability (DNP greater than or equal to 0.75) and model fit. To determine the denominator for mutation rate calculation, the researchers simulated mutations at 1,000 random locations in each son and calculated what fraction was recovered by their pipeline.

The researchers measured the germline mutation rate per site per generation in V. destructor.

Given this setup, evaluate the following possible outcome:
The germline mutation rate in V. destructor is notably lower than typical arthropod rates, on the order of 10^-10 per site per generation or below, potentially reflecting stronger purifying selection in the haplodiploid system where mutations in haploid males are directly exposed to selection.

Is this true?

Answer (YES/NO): NO